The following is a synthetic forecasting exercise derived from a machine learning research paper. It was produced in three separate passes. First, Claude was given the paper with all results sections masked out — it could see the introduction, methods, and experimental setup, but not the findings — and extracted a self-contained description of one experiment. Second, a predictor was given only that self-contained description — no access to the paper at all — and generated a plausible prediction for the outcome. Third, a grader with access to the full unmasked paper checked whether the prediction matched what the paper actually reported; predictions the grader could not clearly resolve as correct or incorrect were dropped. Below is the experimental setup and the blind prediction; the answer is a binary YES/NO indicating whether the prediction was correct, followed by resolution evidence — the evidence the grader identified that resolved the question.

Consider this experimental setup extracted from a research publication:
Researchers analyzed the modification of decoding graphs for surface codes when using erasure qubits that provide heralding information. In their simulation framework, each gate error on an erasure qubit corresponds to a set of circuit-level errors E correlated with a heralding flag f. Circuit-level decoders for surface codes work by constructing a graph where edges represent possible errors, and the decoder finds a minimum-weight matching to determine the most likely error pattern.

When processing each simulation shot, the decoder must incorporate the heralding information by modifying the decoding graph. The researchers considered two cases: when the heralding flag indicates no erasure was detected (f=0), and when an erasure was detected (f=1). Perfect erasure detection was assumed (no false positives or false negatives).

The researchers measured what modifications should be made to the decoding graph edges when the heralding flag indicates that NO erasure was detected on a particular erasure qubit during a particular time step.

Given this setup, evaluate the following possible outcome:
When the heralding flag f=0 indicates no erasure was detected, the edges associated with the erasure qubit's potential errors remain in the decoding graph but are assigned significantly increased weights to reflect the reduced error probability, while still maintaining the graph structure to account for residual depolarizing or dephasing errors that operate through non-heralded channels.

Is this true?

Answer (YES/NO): NO